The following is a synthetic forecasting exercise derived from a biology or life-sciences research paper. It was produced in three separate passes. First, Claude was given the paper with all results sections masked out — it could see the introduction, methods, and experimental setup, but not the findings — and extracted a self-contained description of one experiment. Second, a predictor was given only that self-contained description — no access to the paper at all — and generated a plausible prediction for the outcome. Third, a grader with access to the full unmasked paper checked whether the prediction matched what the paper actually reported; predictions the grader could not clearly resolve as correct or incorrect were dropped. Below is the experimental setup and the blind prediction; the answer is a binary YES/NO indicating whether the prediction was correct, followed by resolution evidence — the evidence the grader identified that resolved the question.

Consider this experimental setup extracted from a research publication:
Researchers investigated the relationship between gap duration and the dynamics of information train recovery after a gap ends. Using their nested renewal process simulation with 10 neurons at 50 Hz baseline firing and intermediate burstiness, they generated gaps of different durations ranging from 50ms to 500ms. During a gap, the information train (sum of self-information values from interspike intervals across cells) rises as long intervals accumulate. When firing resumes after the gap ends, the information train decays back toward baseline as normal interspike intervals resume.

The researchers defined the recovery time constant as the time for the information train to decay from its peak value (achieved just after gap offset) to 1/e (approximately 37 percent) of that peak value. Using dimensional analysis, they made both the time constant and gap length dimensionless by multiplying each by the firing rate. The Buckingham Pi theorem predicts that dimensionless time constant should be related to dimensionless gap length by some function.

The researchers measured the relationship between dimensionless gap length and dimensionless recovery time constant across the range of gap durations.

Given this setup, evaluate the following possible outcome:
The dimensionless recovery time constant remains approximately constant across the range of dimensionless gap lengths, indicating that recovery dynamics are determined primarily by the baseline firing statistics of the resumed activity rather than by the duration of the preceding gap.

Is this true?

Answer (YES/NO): NO